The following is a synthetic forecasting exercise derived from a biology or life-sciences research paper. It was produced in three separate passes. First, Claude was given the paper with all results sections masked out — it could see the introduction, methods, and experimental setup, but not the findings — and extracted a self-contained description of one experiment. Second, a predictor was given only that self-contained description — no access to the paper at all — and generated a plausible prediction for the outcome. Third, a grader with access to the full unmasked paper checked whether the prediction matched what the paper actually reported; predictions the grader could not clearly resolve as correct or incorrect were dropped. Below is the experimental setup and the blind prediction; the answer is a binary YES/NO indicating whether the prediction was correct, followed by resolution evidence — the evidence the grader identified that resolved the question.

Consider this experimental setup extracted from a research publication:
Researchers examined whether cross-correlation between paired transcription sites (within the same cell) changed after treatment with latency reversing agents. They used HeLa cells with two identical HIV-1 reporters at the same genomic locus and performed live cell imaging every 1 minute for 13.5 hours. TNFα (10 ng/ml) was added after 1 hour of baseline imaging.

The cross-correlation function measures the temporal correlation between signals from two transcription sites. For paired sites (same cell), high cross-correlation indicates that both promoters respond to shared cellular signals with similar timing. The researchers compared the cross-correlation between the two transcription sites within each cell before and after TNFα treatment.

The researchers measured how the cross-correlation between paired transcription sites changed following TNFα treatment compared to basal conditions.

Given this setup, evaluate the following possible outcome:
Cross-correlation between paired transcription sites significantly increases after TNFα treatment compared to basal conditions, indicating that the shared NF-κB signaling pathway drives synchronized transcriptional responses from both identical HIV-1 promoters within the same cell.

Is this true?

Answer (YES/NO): YES